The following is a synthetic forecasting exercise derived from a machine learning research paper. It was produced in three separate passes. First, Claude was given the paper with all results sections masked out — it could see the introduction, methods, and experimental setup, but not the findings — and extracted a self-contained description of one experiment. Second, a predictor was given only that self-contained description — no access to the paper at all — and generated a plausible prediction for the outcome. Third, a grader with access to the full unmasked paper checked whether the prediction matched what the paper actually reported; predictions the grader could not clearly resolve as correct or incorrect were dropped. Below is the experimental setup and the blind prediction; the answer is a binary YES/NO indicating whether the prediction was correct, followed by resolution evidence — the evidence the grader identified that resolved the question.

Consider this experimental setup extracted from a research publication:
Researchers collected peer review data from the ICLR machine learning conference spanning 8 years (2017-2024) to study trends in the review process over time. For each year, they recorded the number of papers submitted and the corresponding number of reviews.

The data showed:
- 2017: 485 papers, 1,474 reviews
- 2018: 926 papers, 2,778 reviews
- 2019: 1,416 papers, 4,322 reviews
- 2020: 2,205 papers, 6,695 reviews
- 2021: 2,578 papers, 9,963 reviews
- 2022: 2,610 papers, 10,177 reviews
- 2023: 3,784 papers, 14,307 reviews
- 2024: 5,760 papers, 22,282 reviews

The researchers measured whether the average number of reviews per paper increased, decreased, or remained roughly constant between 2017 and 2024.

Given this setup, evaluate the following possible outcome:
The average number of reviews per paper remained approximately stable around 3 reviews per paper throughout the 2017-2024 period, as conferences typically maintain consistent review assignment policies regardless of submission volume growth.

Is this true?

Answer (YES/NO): NO